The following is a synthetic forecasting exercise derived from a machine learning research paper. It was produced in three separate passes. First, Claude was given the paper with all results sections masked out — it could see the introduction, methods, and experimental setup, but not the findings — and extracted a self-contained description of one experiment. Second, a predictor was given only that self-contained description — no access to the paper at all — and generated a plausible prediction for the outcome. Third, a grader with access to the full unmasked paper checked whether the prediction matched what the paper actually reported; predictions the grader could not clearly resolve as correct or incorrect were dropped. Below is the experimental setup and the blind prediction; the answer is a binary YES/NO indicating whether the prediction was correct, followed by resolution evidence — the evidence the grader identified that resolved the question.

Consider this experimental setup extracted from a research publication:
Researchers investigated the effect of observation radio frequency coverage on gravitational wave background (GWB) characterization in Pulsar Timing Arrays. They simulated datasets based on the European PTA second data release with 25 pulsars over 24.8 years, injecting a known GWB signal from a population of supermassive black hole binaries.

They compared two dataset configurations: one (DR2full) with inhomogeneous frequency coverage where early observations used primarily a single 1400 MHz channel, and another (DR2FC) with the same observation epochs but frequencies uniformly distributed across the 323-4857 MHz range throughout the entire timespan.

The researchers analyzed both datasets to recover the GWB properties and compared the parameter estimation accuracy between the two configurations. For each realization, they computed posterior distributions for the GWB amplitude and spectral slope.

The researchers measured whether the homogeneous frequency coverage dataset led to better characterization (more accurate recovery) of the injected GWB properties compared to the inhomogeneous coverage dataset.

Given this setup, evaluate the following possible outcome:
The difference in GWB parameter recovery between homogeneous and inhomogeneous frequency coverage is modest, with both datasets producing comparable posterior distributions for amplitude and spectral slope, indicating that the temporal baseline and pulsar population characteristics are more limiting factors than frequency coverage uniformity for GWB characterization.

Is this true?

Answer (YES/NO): NO